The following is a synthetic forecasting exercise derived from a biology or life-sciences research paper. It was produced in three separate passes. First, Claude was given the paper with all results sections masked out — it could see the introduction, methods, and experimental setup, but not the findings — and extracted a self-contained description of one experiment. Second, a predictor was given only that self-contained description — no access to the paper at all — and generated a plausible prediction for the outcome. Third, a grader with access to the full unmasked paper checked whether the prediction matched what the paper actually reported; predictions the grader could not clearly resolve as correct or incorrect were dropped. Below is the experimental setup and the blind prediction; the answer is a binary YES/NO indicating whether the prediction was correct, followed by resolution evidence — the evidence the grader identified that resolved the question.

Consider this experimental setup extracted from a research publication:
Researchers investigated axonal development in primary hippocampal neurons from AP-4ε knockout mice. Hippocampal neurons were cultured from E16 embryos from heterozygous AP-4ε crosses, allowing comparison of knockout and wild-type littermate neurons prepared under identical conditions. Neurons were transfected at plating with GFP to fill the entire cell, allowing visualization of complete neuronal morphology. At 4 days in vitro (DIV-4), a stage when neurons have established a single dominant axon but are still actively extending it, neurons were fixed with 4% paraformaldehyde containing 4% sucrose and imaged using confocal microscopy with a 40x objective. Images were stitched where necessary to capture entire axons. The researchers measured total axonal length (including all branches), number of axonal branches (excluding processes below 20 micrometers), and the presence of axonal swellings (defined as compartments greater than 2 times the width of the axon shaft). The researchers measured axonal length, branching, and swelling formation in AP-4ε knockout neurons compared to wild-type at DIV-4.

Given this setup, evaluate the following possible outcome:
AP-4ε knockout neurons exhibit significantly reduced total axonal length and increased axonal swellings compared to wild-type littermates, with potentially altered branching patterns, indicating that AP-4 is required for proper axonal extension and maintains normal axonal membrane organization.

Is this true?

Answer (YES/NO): YES